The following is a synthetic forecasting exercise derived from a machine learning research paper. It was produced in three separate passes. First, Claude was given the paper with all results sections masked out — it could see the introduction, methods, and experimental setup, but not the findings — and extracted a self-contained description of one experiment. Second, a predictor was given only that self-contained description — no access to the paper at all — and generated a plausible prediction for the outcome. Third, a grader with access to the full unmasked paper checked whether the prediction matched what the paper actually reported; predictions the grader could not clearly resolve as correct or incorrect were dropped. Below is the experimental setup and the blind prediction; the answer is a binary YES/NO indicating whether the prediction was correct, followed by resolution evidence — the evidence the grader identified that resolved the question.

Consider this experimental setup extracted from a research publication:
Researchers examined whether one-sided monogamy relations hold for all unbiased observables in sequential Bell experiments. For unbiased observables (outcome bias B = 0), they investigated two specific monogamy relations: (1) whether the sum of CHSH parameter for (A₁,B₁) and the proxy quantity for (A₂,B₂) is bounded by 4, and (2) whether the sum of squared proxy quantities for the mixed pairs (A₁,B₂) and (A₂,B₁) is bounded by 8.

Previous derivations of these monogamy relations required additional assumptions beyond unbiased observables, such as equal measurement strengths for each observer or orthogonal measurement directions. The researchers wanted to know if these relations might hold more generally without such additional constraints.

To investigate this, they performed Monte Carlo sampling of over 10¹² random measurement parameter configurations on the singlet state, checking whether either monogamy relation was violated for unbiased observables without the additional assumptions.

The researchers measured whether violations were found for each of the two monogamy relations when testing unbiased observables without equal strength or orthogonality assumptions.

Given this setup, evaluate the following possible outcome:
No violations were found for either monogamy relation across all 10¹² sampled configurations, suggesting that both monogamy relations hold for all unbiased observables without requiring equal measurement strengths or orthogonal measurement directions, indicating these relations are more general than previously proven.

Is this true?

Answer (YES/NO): NO